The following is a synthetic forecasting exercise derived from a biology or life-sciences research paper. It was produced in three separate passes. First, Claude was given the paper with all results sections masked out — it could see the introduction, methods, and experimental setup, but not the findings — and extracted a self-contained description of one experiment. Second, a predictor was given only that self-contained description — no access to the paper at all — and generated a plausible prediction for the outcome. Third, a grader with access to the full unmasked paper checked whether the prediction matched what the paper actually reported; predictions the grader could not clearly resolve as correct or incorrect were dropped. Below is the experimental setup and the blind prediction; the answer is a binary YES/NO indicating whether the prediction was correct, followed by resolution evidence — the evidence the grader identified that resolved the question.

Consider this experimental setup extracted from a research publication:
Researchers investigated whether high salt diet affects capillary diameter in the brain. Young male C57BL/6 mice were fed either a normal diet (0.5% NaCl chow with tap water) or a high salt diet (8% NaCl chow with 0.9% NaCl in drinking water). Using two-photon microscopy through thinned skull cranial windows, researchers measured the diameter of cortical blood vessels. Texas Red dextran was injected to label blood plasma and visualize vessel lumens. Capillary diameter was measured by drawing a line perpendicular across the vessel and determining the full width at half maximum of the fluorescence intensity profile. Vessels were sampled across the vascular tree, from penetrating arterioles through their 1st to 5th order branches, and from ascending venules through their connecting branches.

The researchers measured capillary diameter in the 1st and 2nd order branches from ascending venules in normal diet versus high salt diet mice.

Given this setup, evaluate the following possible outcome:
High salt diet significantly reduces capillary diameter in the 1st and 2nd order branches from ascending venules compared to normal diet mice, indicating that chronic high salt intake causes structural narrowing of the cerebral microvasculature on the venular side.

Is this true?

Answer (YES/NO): YES